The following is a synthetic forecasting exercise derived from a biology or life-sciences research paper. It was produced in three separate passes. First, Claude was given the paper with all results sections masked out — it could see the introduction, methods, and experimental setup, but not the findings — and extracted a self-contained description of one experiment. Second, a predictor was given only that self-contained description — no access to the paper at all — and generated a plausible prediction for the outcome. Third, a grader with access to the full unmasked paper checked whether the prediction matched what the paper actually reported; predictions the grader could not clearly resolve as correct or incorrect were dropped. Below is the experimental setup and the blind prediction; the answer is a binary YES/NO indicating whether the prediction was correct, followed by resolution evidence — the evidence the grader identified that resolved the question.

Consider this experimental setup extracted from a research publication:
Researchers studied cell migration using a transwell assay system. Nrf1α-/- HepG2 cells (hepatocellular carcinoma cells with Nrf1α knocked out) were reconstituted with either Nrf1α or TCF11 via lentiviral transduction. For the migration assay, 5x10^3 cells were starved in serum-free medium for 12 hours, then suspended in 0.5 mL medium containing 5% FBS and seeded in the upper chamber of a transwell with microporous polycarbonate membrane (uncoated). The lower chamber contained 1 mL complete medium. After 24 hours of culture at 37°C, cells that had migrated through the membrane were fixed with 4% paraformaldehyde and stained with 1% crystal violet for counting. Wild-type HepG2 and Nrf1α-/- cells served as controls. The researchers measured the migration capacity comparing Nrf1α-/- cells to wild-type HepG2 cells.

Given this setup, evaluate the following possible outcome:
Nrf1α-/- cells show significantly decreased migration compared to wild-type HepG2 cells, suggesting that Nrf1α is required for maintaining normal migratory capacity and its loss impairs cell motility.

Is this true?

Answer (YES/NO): NO